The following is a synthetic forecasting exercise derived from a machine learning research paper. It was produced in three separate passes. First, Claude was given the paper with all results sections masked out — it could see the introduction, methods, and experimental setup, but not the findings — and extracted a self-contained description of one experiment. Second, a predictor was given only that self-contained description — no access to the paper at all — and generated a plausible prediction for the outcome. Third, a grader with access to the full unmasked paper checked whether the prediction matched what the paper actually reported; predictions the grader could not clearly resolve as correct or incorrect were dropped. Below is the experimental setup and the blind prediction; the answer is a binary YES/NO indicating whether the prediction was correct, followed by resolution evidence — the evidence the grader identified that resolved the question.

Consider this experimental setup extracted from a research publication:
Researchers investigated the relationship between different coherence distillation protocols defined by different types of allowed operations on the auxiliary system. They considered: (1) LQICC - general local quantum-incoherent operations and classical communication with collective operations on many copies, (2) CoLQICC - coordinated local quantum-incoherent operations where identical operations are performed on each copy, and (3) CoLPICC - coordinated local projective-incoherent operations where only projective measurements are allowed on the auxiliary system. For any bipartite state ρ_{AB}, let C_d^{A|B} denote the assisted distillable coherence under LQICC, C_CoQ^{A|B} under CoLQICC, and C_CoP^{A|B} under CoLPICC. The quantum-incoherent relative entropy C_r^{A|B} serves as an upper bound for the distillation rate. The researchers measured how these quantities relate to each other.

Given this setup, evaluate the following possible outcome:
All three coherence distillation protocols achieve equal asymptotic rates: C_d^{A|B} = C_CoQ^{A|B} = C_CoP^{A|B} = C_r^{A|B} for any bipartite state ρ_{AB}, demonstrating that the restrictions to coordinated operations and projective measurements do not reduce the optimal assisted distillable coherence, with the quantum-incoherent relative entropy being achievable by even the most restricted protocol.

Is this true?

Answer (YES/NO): NO